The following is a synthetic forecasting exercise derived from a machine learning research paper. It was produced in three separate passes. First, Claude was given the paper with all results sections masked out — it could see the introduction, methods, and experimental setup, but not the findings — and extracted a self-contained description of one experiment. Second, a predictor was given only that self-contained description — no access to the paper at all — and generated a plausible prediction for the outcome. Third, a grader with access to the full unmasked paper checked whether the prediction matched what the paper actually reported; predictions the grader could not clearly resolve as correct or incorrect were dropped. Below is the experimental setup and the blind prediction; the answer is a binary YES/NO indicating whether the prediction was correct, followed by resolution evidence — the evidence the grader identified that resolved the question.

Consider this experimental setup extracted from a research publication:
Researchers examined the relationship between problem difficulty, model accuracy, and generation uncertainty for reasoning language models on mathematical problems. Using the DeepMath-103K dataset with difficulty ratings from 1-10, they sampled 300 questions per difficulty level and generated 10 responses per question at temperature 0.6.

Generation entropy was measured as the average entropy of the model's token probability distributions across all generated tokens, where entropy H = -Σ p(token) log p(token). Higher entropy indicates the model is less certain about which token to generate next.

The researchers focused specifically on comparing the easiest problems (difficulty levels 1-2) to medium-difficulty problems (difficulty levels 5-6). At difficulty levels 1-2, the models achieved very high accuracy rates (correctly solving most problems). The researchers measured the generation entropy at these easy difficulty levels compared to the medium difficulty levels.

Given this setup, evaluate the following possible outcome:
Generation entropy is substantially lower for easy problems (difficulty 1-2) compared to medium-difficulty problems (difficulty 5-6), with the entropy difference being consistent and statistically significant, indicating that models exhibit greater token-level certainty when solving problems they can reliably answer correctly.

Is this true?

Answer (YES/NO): NO